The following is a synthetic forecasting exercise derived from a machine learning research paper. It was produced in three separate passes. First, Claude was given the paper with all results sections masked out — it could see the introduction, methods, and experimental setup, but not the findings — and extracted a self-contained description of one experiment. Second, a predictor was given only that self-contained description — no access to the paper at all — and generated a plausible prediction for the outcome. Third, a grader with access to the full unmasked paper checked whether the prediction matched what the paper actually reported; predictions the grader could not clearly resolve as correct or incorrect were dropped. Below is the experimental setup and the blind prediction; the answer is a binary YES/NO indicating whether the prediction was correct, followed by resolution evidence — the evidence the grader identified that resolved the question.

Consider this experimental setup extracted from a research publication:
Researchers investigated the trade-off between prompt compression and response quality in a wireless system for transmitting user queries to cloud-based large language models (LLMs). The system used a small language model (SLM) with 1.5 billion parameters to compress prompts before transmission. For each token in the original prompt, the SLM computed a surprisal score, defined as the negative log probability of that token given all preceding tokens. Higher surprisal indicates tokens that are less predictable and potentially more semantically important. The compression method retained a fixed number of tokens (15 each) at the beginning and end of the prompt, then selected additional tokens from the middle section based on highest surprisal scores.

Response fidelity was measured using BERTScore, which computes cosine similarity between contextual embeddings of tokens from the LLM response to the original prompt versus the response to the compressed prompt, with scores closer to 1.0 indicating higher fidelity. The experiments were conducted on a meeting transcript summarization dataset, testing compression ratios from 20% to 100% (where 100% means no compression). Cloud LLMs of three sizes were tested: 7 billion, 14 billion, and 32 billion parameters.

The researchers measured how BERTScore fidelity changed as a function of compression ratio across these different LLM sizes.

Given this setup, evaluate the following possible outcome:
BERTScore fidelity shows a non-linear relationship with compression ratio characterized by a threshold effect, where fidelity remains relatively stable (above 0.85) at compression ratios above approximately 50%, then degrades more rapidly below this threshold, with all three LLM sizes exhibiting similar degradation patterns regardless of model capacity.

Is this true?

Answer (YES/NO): NO